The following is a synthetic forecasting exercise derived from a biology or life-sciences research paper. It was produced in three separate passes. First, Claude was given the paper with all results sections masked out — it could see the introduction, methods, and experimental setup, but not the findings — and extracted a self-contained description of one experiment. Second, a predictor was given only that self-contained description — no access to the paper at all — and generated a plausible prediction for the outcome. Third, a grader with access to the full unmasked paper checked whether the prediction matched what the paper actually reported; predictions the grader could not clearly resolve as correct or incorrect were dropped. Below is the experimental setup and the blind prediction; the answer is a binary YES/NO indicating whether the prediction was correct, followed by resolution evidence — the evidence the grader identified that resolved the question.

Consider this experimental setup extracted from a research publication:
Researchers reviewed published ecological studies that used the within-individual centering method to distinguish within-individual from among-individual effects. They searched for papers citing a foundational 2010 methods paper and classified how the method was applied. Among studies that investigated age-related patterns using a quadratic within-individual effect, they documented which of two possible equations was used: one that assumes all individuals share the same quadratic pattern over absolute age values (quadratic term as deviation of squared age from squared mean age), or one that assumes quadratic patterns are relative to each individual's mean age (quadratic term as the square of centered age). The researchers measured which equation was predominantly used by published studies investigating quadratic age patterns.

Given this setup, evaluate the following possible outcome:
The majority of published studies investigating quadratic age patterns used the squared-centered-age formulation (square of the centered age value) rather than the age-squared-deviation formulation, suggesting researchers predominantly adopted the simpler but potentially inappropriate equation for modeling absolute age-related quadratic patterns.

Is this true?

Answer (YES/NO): YES